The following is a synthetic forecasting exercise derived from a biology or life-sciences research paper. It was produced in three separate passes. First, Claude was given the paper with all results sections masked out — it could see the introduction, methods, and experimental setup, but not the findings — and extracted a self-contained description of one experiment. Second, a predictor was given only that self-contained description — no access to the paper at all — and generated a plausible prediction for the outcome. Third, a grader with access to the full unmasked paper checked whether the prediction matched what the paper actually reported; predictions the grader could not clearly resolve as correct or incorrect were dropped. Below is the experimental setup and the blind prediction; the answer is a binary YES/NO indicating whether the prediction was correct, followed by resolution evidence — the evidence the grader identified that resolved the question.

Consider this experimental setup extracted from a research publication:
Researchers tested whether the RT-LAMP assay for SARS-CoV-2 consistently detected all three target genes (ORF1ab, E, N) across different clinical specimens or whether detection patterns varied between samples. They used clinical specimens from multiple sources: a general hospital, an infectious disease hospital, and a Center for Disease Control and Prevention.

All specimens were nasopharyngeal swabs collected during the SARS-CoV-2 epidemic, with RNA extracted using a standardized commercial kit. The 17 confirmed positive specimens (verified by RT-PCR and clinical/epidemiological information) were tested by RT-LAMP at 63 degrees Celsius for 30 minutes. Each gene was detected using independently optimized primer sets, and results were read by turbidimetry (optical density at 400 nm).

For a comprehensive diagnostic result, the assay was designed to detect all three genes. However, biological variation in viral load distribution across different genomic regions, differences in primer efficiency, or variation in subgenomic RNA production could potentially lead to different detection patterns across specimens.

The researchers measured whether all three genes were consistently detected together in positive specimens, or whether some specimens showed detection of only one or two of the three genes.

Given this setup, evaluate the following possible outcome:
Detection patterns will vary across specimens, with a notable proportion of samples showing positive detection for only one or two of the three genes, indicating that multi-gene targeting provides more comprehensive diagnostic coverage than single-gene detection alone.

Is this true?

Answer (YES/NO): YES